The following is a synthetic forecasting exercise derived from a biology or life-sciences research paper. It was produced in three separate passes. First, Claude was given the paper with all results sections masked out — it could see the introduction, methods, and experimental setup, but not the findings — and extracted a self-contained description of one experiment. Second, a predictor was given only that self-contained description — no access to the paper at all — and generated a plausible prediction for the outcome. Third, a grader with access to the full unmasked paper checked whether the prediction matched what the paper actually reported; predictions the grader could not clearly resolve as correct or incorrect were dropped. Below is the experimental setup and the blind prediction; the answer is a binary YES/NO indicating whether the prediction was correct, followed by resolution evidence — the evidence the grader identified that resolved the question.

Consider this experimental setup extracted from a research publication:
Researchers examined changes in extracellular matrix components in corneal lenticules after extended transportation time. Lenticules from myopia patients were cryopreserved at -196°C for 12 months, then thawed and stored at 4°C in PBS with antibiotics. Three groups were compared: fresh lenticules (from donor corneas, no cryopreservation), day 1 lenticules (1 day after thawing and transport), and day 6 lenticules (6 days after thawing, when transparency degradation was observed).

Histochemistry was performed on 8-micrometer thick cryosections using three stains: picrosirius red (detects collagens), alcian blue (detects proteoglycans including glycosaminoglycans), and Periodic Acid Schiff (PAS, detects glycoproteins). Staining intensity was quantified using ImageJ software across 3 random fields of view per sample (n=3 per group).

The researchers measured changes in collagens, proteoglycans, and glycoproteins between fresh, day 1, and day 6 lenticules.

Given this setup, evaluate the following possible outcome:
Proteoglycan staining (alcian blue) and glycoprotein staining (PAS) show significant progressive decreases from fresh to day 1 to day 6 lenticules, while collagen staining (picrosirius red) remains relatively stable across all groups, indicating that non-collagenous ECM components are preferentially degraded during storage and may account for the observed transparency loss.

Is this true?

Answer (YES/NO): NO